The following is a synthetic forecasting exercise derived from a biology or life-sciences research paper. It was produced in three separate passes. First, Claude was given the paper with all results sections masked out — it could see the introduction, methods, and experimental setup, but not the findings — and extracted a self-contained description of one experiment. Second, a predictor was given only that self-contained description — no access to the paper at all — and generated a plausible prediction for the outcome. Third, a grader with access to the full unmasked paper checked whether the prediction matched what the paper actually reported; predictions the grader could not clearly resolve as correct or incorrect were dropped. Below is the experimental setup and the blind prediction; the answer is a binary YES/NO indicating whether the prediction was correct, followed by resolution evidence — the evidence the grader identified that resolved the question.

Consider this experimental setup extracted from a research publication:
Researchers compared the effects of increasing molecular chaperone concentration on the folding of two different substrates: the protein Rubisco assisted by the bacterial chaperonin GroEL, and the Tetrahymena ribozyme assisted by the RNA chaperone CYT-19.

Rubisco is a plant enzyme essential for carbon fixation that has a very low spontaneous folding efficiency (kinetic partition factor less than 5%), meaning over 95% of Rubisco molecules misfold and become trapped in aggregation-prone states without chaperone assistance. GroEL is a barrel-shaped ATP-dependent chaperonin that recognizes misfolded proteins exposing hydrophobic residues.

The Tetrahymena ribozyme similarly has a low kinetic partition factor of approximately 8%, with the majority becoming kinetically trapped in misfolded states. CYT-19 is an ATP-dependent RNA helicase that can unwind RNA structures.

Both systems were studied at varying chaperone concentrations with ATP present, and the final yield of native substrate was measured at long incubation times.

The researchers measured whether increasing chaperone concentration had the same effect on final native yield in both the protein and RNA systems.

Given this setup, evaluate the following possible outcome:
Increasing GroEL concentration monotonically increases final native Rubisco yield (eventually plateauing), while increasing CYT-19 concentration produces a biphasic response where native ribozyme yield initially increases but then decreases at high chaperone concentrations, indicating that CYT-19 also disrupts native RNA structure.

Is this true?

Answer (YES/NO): NO